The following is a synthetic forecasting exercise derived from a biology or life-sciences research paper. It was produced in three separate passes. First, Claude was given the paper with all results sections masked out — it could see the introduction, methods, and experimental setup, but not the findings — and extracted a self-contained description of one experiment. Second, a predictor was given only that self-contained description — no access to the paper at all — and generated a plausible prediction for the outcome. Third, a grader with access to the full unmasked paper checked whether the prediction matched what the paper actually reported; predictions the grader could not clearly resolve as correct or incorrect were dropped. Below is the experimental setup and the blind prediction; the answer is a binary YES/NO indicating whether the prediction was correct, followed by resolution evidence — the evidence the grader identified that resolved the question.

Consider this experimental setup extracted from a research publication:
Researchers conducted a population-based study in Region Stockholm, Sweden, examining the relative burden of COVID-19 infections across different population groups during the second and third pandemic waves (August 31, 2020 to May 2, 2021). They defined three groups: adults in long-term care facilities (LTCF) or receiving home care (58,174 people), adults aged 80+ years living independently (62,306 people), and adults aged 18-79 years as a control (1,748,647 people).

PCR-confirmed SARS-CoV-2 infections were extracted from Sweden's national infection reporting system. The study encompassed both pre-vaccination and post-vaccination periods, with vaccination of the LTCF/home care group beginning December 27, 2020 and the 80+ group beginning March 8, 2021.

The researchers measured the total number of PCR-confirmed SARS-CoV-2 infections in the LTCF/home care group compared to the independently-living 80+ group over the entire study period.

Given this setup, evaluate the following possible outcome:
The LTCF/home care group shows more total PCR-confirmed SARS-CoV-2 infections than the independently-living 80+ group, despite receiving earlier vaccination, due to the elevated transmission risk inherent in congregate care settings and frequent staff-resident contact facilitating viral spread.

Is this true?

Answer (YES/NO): YES